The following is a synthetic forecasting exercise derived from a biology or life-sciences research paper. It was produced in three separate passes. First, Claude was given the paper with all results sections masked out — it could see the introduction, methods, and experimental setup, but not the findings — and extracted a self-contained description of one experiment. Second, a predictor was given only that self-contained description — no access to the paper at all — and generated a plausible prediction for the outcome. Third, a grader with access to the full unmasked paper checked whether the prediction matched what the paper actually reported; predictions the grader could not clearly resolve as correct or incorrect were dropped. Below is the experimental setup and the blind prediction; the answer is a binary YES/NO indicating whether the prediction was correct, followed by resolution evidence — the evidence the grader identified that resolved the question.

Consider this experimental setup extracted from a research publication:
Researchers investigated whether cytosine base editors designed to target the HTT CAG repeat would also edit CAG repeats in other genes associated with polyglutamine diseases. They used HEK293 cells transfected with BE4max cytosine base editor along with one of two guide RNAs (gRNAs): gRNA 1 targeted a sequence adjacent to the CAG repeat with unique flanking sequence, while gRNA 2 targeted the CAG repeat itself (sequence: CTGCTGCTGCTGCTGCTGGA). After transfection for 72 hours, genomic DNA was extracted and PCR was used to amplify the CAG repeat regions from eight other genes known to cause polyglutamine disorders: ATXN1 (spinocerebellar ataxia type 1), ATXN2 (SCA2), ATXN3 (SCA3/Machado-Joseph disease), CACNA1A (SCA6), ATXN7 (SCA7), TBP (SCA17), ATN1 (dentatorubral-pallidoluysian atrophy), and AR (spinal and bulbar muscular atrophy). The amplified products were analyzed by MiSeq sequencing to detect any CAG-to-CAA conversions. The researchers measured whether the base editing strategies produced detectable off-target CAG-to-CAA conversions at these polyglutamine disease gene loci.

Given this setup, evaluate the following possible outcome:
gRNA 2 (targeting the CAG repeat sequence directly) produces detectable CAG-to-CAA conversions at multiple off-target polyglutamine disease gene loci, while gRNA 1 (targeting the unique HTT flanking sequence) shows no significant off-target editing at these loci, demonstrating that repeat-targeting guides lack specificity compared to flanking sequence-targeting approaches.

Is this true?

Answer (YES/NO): NO